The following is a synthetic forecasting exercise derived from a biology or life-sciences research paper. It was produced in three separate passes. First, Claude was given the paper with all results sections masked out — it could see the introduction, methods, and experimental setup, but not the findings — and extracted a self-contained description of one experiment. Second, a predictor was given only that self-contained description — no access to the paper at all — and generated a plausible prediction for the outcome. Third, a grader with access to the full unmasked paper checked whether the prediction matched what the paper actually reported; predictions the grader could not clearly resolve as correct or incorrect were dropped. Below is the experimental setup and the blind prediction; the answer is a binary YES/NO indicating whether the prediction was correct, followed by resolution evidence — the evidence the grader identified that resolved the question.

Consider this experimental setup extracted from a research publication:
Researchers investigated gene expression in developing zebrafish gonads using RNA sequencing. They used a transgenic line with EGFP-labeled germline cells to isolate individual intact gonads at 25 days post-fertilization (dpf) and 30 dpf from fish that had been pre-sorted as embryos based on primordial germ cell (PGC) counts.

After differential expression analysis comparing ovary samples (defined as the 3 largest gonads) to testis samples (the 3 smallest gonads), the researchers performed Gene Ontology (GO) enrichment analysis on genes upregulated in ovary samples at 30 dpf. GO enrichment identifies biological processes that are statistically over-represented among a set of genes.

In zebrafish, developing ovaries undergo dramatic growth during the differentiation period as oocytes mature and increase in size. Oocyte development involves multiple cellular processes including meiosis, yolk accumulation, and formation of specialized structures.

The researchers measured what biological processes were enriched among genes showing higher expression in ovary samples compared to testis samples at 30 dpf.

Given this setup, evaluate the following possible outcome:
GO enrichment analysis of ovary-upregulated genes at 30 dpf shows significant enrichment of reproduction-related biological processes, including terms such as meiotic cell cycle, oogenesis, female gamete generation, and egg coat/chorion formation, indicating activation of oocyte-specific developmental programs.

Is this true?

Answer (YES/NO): YES